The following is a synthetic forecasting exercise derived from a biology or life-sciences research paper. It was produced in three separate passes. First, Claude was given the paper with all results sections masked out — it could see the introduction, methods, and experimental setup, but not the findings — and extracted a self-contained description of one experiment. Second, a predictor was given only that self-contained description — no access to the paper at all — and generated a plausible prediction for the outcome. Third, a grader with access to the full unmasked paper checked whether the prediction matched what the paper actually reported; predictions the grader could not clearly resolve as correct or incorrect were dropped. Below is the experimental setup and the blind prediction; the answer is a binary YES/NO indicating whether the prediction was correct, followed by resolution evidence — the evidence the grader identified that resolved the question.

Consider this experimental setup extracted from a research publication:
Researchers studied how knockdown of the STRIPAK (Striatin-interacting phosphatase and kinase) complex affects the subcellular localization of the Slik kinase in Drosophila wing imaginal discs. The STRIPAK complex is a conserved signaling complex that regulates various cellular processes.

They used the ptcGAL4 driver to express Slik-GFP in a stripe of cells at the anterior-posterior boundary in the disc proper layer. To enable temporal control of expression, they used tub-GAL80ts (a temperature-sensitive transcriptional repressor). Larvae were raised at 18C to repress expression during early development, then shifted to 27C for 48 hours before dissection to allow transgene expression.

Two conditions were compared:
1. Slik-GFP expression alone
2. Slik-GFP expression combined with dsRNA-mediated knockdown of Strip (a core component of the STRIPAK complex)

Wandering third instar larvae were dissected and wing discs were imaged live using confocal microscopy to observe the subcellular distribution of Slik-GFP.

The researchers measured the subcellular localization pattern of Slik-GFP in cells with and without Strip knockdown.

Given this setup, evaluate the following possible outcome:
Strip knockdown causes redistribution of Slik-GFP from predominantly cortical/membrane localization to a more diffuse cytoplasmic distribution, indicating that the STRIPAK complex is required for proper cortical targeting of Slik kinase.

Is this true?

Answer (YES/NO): YES